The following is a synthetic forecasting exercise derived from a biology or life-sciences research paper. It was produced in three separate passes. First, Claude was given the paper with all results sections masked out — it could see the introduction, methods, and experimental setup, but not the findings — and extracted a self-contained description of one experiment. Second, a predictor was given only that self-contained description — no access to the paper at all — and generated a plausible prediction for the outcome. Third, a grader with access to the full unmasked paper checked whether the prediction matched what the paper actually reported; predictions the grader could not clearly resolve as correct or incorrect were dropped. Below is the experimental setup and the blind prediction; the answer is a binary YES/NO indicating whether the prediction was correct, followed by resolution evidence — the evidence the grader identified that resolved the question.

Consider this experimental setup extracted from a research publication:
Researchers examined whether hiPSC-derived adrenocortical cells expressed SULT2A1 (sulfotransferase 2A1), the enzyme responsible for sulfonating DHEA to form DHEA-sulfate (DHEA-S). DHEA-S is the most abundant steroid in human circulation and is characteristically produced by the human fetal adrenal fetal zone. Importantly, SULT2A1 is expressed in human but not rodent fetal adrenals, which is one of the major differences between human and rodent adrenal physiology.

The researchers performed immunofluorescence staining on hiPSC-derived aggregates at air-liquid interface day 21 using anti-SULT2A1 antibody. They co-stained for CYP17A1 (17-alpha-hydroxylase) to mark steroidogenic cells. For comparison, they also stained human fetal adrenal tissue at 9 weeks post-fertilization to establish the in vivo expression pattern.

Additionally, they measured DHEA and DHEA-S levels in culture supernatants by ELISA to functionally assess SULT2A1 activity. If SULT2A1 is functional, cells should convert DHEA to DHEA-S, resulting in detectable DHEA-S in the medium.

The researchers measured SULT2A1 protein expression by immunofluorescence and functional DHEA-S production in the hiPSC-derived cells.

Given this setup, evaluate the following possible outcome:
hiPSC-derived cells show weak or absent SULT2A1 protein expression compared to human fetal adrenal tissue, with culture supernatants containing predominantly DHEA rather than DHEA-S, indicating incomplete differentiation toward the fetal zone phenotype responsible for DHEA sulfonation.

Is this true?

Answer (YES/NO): NO